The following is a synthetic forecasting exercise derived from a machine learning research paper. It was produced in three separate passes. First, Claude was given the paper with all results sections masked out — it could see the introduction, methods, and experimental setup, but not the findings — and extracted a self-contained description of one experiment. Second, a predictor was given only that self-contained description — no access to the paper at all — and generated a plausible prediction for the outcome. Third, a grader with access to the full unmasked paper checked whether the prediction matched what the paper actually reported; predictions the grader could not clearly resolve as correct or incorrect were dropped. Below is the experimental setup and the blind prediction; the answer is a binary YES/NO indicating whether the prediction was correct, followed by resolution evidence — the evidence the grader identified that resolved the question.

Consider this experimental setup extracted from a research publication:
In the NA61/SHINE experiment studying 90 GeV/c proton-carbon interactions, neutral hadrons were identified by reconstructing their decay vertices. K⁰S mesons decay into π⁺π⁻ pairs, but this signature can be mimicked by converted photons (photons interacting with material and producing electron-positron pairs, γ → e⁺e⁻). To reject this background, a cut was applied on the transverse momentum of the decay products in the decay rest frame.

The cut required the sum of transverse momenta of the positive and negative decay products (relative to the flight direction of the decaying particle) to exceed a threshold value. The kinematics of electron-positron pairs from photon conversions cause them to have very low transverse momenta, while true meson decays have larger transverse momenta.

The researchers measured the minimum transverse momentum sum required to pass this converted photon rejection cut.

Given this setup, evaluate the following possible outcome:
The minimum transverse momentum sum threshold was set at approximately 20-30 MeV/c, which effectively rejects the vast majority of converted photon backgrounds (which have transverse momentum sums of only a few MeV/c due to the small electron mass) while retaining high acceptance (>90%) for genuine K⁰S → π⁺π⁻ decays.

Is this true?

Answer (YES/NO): YES